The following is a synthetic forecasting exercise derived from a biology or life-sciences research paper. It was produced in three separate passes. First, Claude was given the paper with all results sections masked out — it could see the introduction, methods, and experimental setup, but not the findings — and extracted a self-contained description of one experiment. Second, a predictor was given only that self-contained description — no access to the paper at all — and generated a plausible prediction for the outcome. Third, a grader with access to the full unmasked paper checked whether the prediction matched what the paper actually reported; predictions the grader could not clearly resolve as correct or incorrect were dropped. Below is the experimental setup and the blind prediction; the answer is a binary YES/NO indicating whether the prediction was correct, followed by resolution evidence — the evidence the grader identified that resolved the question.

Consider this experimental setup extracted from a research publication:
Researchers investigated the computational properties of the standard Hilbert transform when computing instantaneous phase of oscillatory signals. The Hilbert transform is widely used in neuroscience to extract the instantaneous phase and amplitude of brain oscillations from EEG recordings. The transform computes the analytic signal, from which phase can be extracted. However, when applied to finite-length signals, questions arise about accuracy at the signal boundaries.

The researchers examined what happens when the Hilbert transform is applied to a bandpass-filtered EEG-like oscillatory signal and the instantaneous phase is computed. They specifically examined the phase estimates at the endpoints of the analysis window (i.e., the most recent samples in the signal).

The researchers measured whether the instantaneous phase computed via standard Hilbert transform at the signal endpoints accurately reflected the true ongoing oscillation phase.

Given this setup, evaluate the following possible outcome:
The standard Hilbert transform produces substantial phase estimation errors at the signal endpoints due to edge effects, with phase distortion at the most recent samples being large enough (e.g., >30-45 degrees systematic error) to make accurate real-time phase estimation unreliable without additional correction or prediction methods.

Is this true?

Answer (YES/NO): YES